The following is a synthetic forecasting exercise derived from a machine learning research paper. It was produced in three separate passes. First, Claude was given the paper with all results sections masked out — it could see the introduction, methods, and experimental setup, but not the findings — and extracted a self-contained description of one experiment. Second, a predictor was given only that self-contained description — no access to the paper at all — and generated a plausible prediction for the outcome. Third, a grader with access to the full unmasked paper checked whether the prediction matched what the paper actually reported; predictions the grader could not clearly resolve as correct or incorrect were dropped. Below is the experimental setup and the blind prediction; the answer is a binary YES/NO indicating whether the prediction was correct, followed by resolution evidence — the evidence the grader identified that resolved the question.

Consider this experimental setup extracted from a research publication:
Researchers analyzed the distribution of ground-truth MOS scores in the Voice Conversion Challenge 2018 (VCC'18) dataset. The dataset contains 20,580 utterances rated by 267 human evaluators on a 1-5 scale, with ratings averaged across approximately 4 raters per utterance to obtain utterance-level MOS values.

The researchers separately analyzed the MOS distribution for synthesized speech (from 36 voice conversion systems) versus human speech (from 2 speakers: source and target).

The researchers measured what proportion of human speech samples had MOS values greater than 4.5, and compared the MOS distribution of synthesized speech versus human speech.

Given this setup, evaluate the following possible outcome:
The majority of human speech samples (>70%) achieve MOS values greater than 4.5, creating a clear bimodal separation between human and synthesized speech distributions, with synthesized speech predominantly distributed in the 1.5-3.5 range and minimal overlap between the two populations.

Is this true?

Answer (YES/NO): NO